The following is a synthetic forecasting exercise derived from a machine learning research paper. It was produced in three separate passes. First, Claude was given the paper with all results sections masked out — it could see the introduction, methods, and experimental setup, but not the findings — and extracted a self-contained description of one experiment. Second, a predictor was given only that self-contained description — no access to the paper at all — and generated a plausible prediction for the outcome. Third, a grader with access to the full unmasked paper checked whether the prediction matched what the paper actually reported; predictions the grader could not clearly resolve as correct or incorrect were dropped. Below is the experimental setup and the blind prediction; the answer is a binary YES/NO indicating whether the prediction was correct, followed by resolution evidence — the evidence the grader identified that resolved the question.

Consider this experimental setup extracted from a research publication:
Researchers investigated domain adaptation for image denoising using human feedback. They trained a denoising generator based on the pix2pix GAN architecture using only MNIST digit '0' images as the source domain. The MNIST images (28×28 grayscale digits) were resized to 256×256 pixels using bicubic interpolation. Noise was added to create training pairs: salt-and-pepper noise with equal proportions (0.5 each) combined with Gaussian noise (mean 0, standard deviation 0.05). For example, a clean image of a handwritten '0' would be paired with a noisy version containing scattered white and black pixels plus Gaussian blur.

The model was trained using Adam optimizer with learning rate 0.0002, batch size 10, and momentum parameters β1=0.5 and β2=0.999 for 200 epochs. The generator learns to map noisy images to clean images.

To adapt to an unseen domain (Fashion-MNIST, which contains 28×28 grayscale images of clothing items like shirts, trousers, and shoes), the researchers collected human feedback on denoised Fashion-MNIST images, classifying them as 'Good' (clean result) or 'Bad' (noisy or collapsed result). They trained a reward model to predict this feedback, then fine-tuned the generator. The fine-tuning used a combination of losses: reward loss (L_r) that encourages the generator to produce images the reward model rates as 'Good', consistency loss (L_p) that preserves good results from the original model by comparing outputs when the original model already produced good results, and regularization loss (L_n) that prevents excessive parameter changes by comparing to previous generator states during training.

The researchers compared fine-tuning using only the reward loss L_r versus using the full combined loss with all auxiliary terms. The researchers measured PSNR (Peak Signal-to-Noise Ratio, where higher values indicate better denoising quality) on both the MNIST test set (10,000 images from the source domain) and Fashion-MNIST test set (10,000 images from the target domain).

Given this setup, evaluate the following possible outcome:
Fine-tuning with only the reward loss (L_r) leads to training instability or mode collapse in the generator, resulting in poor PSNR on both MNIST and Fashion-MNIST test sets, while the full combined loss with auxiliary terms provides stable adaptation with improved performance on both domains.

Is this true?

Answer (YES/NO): YES